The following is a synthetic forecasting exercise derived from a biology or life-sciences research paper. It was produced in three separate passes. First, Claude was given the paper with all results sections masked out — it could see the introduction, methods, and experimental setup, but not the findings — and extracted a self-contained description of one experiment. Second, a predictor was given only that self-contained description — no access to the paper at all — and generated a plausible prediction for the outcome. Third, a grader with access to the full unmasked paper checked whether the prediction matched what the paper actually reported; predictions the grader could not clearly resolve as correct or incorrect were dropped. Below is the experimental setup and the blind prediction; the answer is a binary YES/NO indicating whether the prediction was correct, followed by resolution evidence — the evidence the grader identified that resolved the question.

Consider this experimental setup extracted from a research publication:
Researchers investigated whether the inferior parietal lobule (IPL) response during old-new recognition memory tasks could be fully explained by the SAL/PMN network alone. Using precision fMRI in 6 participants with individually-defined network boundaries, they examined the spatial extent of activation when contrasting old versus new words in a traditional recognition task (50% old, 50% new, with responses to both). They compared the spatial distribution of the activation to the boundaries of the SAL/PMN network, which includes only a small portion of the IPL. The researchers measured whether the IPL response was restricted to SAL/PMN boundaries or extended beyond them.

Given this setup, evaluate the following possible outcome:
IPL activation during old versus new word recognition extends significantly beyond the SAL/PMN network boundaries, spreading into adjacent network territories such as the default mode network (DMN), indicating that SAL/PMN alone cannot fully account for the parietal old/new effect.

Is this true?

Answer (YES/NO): NO